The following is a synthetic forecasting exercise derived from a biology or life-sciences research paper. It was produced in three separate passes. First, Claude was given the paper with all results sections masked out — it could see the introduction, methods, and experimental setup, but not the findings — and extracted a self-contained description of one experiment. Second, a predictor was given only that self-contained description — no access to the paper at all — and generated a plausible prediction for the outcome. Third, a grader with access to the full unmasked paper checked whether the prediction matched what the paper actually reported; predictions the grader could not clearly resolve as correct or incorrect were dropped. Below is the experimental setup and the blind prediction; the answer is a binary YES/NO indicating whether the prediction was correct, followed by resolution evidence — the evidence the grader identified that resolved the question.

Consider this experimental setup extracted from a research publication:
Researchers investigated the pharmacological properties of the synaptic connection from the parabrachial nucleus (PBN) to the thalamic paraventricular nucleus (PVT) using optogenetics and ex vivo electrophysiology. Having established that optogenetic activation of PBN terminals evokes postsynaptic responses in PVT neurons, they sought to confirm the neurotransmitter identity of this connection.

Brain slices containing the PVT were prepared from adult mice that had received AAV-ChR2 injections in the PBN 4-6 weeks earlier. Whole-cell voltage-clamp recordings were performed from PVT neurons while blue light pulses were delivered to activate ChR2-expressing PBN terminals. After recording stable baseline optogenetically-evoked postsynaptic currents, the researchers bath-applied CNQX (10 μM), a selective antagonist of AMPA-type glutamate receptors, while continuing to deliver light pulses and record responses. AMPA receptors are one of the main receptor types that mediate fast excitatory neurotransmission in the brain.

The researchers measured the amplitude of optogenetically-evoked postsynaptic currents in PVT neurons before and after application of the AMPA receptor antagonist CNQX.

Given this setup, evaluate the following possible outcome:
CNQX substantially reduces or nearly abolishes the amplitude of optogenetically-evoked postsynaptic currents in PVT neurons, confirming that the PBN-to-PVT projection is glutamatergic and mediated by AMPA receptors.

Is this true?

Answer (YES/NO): YES